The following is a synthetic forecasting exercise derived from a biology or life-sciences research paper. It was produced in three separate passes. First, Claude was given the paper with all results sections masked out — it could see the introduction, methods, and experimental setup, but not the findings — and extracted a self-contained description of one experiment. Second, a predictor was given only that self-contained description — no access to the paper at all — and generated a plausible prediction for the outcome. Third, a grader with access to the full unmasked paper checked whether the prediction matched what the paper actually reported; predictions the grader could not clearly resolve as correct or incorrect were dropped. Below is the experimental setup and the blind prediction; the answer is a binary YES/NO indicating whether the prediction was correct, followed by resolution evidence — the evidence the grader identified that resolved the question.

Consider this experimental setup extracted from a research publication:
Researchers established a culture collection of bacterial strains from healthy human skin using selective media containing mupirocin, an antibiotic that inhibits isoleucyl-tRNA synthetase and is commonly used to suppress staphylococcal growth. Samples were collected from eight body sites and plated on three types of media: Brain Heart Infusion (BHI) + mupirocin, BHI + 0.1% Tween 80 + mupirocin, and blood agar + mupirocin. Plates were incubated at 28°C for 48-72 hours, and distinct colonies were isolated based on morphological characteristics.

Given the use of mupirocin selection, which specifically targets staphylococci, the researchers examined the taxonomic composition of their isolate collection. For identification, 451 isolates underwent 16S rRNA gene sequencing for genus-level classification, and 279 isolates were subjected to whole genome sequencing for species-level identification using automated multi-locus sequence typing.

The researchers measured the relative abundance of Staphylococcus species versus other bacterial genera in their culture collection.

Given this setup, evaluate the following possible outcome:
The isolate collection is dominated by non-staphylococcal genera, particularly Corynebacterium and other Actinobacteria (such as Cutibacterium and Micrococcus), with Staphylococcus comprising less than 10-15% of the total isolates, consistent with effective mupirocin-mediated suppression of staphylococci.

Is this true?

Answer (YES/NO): NO